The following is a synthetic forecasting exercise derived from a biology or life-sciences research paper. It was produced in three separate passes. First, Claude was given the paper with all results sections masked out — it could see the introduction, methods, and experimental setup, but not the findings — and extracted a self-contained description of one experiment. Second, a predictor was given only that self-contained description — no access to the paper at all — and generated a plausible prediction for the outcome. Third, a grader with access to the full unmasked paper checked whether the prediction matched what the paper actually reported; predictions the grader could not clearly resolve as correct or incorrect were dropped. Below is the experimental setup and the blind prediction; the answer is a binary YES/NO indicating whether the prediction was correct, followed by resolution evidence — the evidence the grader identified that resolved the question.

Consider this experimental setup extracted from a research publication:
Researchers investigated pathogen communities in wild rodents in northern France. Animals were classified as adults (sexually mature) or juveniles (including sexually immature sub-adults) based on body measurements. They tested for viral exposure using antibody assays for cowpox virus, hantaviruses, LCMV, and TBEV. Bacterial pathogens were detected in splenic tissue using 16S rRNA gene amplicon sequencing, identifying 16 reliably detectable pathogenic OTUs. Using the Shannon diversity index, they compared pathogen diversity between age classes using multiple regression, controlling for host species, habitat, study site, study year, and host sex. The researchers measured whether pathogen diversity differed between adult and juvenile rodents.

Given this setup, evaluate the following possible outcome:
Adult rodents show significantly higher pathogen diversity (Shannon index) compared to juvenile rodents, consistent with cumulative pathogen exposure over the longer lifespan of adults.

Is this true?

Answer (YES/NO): YES